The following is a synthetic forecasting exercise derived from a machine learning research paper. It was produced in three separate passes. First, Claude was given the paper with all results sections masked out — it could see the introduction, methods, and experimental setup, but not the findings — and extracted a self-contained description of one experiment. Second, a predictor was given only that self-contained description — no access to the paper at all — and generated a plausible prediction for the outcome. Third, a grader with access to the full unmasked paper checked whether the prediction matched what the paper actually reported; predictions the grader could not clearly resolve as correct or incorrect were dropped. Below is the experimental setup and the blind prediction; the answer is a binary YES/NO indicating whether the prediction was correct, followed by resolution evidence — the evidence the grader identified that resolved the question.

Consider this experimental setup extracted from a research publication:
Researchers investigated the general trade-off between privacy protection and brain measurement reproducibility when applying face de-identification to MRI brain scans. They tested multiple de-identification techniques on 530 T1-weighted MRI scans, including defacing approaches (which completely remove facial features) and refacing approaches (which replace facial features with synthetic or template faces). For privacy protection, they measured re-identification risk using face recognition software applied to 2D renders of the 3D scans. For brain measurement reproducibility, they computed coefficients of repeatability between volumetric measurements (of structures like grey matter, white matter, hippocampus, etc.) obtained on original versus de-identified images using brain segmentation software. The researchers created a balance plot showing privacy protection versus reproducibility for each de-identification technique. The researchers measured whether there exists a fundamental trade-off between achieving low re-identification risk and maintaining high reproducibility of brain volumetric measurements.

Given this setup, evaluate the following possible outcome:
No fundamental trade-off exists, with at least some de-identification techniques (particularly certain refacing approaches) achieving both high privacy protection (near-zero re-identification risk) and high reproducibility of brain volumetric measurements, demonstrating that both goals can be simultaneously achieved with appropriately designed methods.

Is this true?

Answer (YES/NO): NO